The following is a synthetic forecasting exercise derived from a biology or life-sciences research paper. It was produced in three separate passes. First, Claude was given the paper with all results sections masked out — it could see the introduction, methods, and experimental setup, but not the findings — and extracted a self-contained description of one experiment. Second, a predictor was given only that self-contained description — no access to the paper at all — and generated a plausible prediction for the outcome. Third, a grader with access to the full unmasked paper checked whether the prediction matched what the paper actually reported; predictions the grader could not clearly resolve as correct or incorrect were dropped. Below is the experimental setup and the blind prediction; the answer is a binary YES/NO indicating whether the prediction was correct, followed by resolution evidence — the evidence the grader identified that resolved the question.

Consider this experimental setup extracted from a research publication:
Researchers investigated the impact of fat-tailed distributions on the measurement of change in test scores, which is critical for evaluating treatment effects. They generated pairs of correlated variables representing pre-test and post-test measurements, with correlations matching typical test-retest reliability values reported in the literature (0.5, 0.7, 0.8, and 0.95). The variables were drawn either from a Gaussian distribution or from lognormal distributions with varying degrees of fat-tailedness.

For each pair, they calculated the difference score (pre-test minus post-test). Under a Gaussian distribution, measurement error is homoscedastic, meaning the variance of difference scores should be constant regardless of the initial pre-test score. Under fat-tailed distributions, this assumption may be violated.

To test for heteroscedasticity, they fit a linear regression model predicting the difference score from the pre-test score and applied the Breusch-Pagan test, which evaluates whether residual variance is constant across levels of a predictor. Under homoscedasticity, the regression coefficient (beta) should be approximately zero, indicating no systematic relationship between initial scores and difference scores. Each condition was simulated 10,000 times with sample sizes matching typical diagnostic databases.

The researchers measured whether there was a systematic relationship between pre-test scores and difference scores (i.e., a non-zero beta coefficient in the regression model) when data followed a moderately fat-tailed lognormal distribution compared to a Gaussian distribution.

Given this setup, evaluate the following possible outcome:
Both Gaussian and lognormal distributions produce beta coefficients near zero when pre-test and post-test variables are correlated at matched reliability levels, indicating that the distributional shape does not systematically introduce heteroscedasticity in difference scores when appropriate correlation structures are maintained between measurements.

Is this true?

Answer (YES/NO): NO